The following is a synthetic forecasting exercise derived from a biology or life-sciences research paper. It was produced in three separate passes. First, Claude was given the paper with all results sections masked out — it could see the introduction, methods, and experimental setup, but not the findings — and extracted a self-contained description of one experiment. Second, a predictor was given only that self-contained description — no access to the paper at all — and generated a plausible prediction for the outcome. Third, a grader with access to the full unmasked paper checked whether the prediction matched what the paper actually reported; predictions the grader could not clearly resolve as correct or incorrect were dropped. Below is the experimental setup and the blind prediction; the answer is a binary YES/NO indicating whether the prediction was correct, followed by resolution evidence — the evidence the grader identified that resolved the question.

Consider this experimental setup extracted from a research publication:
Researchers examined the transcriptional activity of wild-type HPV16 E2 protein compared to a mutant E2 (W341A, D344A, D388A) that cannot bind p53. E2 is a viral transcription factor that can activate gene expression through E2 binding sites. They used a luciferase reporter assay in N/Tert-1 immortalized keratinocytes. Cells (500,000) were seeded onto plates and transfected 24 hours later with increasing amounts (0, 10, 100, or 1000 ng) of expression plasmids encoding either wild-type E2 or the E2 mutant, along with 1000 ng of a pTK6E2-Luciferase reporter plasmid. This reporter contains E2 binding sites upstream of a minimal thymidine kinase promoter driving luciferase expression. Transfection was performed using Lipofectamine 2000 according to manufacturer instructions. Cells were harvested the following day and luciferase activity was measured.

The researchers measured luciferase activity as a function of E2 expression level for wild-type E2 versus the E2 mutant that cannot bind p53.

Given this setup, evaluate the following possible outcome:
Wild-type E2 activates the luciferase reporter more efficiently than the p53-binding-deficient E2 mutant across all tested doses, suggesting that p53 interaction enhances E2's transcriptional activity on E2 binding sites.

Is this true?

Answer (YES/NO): YES